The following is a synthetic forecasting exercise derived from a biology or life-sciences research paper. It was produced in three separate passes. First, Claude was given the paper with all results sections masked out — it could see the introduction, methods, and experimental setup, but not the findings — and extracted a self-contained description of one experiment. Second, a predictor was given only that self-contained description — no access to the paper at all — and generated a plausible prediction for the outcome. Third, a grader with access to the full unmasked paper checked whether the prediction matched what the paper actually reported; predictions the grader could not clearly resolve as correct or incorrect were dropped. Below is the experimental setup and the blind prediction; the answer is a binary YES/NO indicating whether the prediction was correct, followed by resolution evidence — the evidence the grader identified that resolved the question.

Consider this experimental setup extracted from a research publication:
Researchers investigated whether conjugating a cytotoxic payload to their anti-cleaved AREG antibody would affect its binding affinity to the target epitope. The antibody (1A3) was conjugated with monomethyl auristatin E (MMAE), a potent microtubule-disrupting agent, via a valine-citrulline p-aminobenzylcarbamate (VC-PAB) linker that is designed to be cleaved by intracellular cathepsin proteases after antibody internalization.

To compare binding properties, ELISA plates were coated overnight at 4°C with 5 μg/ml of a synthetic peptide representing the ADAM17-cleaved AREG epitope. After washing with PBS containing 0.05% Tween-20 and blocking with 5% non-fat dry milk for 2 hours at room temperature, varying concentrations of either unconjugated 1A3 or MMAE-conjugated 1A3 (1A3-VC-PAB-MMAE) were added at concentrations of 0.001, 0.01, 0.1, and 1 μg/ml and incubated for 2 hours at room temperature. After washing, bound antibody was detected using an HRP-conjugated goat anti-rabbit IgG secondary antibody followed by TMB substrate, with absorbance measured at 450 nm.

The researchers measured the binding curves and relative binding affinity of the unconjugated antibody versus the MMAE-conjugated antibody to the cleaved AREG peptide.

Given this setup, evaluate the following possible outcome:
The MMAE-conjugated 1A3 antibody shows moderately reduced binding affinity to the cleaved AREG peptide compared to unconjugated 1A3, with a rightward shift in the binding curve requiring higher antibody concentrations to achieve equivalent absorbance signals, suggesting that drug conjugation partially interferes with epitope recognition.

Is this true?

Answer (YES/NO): NO